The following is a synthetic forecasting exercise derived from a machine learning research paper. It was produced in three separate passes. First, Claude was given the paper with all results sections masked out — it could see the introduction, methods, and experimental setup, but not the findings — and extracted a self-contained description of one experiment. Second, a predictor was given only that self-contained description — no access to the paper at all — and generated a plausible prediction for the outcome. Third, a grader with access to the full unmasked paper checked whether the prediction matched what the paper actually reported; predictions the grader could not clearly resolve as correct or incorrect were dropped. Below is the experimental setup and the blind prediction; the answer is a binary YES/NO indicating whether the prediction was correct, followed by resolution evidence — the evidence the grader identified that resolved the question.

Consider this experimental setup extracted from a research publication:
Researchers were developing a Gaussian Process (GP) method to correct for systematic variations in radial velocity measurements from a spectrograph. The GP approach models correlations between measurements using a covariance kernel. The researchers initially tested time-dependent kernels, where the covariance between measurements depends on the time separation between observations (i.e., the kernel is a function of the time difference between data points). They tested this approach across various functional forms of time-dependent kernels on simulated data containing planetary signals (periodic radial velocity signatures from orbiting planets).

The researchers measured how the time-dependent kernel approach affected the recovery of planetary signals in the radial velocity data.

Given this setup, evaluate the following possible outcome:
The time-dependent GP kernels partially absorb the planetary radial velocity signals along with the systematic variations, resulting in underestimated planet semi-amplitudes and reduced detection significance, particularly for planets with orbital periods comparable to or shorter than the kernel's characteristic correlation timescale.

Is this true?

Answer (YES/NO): NO